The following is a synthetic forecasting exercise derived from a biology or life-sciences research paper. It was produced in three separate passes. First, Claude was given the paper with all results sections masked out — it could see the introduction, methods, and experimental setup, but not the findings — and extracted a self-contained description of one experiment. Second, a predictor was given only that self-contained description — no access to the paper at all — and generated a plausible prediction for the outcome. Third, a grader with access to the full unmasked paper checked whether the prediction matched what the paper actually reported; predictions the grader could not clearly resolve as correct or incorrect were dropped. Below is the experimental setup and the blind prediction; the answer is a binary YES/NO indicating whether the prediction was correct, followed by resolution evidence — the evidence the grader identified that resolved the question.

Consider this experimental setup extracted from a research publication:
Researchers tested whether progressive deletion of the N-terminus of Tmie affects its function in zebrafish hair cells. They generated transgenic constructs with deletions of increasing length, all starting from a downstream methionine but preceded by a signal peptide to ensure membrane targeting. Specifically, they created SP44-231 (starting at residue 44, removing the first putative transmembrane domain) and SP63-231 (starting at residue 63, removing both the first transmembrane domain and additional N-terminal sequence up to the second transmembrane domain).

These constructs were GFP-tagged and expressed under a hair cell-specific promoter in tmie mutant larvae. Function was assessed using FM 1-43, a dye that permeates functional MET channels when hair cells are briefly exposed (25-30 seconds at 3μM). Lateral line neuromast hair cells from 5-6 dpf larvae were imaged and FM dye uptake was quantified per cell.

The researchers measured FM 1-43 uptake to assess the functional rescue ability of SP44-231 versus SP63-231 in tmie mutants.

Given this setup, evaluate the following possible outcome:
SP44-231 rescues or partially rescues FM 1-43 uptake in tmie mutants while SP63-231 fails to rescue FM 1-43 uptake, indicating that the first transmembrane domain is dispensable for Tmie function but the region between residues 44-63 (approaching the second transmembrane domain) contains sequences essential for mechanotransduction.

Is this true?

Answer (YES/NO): NO